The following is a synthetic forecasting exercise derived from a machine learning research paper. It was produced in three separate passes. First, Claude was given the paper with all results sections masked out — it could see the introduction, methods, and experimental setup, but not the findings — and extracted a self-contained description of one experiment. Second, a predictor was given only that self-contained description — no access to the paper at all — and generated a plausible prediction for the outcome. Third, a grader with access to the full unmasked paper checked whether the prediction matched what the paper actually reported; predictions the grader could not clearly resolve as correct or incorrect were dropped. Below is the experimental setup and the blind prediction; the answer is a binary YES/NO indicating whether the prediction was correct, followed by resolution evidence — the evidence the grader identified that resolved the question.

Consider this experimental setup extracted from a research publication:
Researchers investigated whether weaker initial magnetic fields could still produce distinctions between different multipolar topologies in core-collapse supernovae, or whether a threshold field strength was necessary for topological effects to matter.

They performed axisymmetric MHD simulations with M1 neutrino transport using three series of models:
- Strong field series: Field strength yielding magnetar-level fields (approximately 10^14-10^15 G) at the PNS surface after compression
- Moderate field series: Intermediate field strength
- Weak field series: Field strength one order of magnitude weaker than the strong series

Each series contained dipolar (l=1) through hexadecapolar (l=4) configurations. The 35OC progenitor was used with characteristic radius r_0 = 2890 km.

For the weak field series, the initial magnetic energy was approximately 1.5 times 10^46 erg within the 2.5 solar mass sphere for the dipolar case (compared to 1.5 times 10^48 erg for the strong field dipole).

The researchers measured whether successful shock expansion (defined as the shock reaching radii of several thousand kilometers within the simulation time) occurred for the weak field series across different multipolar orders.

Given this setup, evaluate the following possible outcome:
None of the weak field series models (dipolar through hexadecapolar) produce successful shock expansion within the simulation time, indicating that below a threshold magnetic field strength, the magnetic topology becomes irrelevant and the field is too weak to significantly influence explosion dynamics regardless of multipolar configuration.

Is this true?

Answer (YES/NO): NO